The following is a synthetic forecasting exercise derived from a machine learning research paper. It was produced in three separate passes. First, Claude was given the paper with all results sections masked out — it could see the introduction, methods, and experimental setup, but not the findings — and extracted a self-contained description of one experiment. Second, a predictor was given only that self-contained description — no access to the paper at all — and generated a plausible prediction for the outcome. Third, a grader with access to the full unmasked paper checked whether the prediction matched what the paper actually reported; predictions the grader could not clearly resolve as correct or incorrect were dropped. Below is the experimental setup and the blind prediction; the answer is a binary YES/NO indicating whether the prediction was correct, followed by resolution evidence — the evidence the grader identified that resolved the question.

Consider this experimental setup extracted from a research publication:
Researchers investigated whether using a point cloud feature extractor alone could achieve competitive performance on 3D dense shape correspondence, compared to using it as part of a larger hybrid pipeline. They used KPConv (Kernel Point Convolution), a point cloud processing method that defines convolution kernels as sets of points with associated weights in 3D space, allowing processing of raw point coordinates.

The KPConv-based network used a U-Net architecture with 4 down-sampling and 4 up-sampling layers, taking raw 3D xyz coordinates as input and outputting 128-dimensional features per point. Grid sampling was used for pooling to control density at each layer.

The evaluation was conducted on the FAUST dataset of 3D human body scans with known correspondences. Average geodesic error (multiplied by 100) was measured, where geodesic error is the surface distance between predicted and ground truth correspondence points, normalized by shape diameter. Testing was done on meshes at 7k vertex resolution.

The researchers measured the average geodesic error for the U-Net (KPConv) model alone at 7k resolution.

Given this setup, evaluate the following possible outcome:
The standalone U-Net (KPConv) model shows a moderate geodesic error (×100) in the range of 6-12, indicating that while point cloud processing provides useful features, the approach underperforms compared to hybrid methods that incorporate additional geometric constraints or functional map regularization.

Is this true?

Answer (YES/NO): NO